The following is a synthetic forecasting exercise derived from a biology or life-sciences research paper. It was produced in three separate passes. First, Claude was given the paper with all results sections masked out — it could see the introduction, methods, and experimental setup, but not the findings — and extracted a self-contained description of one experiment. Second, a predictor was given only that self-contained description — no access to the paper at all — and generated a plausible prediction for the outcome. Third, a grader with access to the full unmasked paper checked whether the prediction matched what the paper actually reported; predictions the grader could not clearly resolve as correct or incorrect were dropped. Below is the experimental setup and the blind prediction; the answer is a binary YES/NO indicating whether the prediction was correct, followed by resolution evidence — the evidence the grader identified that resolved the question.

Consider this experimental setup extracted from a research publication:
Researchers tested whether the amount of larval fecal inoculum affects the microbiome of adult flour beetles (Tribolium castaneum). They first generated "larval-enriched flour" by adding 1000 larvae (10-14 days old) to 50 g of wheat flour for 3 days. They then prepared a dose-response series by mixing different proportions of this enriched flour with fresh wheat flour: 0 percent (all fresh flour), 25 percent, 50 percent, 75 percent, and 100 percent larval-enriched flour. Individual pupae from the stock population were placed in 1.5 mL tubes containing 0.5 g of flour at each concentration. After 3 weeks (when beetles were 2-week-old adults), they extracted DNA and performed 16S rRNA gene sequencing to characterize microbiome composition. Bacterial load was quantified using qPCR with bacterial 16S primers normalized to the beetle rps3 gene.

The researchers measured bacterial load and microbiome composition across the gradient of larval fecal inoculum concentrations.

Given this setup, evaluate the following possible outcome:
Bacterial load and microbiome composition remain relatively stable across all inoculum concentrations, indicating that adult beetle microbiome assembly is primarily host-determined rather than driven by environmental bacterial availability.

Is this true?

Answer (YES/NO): NO